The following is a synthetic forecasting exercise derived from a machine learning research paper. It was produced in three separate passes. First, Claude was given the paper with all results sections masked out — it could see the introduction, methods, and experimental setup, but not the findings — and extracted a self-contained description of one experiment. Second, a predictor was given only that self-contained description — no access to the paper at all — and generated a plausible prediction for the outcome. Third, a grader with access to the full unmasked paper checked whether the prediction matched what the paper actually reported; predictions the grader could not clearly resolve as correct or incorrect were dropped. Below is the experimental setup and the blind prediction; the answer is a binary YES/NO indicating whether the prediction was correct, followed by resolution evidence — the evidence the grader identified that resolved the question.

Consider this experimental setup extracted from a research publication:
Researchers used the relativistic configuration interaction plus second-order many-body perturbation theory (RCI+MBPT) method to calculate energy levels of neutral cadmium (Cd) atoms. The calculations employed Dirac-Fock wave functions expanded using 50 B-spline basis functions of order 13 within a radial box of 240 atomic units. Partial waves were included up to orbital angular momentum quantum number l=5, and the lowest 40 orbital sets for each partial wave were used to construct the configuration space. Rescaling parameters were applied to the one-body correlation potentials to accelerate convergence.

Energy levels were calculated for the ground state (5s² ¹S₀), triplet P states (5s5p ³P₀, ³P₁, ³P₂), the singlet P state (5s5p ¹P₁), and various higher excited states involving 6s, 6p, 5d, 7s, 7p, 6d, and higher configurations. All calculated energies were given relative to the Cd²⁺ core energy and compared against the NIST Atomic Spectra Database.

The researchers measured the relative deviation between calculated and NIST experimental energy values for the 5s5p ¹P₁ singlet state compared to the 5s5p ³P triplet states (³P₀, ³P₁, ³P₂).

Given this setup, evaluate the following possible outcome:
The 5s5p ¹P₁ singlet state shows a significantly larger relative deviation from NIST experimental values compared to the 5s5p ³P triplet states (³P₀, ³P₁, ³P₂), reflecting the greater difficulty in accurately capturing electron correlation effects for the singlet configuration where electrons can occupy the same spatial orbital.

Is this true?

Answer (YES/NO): YES